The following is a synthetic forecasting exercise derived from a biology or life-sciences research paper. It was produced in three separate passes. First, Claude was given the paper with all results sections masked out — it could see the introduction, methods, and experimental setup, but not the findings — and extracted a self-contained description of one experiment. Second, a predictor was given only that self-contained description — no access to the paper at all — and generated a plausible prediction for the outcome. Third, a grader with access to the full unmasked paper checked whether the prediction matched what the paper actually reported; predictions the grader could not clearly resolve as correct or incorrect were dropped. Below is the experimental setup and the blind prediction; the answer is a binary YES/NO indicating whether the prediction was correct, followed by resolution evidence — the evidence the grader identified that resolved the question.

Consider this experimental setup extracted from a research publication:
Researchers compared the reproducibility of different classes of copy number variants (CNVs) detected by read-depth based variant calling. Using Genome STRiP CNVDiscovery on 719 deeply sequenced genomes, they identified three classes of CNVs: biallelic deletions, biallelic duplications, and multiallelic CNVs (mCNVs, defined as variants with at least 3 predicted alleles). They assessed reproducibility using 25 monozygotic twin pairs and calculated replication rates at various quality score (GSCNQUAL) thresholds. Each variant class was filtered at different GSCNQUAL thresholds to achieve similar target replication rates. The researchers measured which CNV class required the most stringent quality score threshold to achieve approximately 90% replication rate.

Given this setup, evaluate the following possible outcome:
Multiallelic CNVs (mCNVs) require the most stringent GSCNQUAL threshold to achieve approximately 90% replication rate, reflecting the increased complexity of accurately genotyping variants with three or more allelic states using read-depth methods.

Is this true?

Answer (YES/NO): NO